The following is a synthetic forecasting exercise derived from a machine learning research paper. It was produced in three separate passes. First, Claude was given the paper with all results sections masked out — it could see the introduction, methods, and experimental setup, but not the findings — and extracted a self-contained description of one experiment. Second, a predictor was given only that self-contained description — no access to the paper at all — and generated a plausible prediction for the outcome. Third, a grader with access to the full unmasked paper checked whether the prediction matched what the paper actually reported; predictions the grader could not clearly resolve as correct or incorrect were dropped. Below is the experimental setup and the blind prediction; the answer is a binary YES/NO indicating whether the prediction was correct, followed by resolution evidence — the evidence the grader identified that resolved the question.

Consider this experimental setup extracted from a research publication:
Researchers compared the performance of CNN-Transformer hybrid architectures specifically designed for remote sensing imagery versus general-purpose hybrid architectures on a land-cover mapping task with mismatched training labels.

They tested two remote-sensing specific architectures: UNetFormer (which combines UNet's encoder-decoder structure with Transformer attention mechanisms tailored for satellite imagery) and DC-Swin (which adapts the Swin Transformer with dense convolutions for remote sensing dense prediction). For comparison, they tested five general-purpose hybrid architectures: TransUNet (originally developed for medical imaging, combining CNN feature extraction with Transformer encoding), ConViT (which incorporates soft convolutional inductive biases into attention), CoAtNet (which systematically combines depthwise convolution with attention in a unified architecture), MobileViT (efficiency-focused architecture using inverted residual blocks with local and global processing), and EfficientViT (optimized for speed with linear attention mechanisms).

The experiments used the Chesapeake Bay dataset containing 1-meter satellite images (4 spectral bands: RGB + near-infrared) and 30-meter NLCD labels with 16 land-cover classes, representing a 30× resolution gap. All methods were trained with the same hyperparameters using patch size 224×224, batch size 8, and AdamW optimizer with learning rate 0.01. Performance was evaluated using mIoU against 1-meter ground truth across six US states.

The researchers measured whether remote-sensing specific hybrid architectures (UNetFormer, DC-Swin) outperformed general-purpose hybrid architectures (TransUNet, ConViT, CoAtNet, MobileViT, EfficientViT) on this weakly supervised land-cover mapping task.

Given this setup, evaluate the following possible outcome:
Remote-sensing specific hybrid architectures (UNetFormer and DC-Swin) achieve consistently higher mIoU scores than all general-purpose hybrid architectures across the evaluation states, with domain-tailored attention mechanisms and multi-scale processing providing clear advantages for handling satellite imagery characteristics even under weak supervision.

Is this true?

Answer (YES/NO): NO